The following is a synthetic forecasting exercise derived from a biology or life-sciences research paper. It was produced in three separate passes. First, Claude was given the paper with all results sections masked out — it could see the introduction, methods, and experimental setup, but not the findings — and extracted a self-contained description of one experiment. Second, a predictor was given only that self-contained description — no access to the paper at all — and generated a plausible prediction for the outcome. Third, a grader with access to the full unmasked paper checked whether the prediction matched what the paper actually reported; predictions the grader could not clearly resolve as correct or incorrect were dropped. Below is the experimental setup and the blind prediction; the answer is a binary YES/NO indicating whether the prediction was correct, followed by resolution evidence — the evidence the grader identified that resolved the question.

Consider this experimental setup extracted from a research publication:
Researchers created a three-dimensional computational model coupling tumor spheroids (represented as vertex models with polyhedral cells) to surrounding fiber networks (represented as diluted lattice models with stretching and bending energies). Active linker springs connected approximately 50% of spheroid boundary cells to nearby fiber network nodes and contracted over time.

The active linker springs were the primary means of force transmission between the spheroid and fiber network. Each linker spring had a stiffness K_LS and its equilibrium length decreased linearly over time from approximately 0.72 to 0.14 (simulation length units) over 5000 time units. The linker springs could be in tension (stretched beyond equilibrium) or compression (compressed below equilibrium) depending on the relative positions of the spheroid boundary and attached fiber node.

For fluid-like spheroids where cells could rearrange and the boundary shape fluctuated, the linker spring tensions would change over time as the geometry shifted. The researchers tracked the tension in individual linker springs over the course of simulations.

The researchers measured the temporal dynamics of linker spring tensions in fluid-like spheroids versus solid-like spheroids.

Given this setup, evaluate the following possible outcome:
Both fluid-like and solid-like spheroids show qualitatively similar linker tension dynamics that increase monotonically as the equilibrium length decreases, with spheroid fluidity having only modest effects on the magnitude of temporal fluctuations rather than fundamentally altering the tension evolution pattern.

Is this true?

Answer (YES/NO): NO